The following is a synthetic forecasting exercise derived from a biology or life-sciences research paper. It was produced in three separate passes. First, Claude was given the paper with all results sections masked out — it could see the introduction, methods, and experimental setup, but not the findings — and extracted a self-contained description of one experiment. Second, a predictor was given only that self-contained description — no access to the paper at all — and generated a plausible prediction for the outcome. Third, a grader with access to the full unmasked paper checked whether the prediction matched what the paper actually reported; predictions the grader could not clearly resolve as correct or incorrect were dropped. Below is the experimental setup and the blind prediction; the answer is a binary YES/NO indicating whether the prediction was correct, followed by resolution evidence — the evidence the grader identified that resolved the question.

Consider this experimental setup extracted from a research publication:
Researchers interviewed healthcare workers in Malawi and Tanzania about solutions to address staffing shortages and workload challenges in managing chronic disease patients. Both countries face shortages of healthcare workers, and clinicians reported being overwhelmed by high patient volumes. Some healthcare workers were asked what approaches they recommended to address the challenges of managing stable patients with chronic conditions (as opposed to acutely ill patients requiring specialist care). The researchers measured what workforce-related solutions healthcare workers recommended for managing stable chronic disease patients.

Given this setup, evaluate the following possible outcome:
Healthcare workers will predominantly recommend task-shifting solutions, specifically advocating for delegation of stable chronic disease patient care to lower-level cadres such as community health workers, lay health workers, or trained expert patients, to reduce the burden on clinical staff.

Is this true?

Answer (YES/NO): NO